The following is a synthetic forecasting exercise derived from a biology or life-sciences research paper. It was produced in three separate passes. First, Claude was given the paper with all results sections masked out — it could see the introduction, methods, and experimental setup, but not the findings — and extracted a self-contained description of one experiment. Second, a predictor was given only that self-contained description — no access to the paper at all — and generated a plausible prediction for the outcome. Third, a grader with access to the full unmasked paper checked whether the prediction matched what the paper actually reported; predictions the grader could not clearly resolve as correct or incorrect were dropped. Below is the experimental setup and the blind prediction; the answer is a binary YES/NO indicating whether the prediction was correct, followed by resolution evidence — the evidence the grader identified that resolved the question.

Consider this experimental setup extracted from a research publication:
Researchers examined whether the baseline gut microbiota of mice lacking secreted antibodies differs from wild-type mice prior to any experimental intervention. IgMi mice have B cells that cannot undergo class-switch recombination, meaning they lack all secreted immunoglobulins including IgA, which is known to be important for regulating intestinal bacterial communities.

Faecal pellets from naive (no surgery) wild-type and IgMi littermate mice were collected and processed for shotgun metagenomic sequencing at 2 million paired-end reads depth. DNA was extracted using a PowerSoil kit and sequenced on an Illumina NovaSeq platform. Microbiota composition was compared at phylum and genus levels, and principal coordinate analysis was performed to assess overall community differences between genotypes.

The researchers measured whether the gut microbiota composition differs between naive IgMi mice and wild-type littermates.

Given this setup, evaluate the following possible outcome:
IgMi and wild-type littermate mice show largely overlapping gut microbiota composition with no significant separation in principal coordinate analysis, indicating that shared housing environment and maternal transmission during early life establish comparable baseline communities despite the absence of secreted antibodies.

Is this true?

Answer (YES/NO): YES